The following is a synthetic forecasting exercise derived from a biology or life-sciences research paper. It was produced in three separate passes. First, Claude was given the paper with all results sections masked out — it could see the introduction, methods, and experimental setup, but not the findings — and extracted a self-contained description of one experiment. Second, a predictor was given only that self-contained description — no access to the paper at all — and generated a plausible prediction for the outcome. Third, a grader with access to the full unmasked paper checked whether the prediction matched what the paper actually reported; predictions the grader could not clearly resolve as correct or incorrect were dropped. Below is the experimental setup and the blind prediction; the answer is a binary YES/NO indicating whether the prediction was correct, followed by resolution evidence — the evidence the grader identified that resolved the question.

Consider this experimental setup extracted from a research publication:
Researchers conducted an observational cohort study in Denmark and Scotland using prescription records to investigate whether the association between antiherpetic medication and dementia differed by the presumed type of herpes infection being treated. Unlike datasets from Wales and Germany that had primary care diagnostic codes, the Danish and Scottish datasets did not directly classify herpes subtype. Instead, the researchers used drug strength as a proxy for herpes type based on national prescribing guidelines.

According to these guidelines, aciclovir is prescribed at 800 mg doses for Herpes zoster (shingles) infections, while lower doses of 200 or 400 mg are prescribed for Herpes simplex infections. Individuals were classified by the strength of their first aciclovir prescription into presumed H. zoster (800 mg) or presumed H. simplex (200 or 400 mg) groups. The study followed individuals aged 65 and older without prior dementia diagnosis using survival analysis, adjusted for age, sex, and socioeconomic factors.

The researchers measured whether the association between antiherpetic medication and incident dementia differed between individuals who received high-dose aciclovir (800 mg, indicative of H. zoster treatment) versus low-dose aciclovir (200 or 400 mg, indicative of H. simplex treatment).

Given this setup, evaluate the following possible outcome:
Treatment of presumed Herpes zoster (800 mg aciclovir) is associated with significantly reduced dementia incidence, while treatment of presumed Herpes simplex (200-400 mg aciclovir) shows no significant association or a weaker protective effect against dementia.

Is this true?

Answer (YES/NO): NO